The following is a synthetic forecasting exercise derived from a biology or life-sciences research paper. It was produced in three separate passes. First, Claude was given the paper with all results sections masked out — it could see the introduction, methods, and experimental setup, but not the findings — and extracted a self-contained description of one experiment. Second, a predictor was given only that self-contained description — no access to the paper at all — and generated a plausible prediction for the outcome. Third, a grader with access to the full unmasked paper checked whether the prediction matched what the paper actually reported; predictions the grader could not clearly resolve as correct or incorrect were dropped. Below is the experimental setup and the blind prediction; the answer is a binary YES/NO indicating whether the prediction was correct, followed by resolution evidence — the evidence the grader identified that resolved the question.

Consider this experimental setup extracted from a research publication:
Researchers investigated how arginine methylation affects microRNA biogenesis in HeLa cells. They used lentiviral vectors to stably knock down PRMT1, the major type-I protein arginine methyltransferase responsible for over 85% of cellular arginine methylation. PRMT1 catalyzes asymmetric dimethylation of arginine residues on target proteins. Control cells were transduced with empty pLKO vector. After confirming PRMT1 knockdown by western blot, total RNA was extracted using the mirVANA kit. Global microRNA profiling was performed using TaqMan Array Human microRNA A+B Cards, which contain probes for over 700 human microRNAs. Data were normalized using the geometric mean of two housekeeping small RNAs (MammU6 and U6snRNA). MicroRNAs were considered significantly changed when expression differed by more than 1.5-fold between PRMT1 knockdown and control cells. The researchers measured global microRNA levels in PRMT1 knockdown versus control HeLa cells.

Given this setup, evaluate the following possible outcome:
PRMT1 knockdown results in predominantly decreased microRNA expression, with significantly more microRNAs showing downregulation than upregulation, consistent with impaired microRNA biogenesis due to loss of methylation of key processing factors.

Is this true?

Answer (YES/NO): YES